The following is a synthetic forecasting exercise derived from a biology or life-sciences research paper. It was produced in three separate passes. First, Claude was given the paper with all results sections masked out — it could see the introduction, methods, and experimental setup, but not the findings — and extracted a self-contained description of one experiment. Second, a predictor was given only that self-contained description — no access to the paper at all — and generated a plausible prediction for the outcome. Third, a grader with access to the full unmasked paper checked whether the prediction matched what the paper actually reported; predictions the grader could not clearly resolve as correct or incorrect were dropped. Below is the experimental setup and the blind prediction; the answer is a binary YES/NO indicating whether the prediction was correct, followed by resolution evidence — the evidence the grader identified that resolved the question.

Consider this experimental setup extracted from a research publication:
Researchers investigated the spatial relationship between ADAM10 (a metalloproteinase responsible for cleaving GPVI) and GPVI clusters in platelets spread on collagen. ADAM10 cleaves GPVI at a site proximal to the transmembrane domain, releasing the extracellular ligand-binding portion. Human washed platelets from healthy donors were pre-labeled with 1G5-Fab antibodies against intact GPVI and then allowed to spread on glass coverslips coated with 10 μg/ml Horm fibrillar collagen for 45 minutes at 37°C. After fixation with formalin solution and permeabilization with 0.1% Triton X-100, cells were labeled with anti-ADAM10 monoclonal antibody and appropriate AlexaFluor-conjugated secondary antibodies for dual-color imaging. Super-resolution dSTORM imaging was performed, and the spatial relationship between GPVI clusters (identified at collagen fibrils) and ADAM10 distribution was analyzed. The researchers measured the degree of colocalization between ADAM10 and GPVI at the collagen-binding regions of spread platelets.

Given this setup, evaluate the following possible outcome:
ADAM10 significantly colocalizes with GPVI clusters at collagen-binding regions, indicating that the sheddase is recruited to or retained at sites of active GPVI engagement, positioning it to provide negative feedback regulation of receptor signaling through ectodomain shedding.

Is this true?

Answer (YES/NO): NO